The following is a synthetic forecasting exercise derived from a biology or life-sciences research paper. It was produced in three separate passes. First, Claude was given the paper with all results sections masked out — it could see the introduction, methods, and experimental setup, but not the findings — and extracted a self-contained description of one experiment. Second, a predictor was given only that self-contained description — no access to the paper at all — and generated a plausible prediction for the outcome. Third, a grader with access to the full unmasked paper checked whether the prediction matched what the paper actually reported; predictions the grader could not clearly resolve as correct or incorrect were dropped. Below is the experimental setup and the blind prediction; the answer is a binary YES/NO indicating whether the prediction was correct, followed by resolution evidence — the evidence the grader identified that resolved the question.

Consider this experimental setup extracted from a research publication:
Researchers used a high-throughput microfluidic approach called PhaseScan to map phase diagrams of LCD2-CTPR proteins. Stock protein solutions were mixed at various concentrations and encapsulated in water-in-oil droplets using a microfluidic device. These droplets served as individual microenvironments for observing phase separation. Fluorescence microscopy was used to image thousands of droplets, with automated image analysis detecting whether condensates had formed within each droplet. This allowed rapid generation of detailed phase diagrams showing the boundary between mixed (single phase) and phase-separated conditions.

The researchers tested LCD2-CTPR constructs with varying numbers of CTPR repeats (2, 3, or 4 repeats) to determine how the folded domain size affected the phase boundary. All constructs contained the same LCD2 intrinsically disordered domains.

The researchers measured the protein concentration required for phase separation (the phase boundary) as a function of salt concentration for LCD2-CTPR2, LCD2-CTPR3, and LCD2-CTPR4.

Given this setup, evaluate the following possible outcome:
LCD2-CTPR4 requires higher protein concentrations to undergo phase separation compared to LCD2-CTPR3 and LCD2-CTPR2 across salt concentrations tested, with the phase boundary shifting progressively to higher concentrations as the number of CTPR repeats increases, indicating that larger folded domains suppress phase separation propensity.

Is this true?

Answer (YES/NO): NO